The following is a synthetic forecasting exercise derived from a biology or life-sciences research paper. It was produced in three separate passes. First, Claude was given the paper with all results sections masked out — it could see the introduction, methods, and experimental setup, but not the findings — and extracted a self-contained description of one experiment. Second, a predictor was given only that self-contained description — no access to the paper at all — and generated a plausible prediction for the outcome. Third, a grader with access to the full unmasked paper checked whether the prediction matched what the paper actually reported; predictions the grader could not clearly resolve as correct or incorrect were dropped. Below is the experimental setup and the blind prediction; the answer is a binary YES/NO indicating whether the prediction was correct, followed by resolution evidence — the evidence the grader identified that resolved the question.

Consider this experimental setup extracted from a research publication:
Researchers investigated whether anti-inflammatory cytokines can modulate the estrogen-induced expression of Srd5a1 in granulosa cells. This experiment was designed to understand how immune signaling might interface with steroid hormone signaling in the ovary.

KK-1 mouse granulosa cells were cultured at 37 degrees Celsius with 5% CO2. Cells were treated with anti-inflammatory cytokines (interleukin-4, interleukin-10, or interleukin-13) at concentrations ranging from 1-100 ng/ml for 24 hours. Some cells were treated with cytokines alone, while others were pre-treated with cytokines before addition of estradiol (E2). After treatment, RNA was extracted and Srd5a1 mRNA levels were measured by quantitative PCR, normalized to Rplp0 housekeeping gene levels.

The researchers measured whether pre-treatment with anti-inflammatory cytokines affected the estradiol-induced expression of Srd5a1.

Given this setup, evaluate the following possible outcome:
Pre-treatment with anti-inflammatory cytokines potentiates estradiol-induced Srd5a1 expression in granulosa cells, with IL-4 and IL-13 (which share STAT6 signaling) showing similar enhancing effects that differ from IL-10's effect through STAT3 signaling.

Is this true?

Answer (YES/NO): NO